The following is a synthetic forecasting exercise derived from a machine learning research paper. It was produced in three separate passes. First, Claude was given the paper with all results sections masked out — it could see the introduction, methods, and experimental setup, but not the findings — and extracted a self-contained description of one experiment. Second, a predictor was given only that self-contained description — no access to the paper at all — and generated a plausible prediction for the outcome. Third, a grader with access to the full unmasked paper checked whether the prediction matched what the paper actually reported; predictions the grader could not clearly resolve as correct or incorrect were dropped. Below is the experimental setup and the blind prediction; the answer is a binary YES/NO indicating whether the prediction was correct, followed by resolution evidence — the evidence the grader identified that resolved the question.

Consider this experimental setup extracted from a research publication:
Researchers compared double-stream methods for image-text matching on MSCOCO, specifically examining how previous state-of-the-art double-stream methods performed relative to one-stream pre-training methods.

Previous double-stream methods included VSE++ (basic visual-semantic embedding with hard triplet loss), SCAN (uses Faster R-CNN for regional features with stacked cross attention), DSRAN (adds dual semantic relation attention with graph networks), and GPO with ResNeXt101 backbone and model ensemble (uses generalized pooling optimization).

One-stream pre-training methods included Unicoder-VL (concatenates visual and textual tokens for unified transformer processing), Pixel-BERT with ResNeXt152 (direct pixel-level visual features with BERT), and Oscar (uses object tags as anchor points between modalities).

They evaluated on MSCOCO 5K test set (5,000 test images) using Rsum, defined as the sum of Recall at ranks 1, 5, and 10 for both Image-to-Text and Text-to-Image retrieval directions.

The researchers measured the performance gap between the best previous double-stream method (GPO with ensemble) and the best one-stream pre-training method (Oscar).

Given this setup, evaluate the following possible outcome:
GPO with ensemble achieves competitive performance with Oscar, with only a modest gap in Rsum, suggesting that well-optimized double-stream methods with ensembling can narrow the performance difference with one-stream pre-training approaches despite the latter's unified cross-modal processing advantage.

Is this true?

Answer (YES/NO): YES